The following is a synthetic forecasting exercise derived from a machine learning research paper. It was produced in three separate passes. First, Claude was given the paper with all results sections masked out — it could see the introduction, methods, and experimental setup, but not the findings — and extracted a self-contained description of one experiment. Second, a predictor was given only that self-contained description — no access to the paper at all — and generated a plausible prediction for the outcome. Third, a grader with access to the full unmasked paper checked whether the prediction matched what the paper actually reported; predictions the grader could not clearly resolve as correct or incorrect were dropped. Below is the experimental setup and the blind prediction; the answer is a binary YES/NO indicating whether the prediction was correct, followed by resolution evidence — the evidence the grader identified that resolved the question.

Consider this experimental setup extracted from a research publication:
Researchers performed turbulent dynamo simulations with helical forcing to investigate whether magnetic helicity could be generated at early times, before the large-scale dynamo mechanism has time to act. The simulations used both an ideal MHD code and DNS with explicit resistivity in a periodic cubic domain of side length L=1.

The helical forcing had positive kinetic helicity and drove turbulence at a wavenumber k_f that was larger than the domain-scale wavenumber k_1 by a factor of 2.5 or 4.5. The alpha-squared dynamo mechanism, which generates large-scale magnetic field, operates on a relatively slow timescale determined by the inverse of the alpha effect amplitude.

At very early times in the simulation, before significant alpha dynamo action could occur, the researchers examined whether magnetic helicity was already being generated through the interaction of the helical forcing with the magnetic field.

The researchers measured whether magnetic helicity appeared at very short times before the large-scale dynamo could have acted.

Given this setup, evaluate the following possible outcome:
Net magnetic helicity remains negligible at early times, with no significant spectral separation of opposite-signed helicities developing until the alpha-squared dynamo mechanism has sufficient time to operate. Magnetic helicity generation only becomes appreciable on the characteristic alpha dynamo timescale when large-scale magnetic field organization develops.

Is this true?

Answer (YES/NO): NO